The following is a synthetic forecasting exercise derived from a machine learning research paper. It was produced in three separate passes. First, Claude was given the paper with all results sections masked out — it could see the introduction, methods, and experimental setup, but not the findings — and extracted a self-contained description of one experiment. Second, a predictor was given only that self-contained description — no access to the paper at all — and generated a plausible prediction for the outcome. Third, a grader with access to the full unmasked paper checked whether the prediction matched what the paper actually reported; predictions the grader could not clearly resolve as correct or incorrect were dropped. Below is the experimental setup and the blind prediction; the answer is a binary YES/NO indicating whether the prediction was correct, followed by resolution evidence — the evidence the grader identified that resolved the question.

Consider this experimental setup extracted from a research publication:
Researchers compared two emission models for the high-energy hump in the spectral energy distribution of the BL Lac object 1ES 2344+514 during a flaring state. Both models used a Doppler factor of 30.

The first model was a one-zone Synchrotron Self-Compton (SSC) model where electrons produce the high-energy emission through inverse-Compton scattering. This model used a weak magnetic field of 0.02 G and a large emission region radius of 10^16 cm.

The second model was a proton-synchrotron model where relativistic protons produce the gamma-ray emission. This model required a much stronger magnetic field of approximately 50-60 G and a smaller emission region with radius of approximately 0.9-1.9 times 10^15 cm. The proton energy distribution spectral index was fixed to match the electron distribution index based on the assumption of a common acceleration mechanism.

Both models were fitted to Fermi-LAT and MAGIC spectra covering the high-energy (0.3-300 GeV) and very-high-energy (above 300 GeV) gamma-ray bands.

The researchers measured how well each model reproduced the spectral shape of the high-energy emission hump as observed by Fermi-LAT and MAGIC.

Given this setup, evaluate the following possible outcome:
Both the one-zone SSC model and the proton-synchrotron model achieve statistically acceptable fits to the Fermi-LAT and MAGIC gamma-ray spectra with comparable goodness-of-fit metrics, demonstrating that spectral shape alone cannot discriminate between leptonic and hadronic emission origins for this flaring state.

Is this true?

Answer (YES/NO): NO